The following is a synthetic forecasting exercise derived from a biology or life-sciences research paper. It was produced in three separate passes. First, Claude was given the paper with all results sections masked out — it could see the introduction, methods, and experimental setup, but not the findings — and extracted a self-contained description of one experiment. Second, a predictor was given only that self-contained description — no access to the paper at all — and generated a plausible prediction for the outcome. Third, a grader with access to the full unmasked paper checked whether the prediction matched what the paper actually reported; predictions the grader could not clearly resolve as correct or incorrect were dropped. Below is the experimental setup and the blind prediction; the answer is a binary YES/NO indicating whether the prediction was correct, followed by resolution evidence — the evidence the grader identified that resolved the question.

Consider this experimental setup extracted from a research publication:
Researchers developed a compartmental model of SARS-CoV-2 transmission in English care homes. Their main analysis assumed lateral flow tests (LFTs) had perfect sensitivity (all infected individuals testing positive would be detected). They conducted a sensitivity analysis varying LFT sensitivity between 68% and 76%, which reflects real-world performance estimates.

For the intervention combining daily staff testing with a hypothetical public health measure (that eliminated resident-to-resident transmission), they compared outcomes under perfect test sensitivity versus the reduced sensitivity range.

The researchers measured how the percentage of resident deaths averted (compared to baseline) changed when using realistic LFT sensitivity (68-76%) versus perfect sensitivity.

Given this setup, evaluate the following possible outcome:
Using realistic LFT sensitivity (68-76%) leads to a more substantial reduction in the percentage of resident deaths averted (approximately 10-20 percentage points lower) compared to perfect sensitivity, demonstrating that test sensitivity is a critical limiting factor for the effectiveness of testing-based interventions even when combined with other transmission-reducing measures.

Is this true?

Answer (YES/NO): YES